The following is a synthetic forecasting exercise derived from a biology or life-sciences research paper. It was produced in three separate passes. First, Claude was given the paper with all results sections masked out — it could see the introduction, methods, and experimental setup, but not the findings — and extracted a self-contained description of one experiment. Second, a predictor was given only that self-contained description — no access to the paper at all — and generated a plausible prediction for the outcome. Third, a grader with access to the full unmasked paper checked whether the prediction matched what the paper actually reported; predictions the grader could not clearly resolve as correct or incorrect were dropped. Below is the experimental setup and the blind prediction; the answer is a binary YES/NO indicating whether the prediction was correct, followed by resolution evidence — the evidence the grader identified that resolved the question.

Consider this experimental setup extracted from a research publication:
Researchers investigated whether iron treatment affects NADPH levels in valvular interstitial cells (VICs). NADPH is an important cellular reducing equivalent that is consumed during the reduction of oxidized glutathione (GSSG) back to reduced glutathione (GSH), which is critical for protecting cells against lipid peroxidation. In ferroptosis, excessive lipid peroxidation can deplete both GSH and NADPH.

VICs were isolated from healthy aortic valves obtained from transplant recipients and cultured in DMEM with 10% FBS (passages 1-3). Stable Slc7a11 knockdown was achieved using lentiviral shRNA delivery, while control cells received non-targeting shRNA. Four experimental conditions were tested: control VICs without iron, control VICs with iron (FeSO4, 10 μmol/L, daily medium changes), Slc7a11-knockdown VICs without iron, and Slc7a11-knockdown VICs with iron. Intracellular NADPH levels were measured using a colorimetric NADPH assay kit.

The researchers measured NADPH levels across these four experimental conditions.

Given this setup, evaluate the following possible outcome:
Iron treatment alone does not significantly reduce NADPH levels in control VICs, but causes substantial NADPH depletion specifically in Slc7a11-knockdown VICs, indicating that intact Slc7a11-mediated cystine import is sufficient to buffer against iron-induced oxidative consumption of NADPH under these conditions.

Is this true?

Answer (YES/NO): NO